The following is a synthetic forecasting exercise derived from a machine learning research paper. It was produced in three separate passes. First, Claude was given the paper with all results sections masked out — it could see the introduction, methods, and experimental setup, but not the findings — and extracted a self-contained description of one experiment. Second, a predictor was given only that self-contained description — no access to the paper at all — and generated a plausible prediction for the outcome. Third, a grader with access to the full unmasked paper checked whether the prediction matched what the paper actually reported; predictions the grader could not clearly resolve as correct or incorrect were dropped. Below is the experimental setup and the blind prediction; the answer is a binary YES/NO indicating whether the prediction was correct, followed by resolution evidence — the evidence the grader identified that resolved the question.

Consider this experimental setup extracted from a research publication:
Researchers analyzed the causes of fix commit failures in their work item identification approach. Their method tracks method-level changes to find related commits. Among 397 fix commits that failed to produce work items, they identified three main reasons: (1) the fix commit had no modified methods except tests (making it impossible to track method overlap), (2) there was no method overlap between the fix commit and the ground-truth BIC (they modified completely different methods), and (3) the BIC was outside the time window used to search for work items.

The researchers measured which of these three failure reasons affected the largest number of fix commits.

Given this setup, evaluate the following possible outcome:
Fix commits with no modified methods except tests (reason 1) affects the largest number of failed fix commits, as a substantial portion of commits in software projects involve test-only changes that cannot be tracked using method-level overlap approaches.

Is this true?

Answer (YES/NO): NO